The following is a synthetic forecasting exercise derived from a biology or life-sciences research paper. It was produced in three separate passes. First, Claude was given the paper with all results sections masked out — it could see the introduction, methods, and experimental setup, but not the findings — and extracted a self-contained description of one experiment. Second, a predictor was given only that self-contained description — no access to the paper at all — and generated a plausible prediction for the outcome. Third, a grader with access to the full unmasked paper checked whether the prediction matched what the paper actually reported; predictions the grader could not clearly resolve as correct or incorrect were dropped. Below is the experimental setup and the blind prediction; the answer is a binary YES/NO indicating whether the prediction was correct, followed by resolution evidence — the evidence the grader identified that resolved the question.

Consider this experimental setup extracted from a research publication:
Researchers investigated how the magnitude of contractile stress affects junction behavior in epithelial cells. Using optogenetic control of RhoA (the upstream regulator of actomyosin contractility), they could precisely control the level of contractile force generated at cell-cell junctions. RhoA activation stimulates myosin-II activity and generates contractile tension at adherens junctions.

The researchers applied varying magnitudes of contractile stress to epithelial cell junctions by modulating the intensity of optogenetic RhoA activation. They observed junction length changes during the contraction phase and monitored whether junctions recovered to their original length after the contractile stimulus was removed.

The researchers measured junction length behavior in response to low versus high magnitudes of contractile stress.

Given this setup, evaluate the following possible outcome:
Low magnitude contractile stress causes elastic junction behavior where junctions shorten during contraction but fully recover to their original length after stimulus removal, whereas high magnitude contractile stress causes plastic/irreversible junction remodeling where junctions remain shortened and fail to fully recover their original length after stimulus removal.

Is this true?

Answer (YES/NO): YES